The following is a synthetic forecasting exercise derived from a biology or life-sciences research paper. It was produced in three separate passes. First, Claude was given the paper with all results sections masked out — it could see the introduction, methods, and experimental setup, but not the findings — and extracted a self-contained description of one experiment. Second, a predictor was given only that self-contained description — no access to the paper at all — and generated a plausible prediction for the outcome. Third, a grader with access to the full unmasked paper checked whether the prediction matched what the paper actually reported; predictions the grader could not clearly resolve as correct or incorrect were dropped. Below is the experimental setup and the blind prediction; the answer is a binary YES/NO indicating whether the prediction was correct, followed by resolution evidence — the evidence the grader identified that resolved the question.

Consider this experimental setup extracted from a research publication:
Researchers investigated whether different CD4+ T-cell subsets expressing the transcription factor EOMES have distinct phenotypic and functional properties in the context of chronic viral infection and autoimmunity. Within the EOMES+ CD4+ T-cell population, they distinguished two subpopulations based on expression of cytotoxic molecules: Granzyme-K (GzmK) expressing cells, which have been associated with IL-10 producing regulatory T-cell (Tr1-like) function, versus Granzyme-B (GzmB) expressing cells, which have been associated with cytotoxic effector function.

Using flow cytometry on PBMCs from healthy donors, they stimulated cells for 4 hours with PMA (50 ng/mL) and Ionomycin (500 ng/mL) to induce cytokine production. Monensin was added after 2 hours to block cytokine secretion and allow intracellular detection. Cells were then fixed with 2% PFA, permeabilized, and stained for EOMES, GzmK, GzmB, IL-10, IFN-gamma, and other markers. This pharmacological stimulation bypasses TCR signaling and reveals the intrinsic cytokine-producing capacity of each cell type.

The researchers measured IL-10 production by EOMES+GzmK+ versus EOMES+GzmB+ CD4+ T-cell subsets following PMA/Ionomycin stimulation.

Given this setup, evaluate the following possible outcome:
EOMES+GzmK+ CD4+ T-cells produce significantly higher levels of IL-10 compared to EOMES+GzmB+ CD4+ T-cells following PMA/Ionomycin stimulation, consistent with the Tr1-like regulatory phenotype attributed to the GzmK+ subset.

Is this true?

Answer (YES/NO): YES